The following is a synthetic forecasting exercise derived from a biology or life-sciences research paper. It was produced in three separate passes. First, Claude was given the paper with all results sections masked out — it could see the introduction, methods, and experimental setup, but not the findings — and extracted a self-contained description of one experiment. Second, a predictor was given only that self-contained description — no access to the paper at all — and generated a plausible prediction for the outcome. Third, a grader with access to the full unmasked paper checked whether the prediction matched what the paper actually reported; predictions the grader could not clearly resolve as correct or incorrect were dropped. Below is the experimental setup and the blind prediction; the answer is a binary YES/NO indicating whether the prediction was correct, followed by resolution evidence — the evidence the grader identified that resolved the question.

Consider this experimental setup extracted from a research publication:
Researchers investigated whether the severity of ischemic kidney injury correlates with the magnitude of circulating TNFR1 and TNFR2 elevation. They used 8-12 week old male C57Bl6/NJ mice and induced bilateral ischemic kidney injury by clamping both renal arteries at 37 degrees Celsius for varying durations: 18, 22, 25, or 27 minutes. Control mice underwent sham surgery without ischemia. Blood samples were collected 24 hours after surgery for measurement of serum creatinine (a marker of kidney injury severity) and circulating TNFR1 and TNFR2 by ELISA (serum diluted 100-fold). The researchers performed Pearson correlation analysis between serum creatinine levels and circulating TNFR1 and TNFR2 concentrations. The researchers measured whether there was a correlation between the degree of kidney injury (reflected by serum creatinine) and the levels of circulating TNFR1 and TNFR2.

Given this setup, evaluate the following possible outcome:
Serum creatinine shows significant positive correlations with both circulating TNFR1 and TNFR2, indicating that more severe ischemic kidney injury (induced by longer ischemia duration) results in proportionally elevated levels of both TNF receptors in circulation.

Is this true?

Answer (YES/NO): YES